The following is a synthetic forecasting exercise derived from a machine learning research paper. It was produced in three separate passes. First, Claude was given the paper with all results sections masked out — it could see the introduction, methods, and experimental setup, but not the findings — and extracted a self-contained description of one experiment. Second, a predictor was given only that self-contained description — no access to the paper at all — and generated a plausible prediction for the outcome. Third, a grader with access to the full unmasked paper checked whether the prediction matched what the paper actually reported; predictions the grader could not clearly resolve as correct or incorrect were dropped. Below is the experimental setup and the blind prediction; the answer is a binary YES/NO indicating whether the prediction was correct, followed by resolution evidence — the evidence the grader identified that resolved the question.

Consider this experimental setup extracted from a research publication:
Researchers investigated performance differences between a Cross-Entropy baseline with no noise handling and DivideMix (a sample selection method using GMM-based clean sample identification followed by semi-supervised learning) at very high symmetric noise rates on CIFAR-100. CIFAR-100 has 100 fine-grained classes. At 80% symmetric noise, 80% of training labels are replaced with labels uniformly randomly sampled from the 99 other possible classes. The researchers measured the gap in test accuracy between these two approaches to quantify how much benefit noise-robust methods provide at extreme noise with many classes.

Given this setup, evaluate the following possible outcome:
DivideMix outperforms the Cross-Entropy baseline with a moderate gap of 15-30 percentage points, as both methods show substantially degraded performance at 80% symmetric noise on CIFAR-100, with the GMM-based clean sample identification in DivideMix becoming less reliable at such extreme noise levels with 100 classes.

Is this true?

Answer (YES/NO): NO